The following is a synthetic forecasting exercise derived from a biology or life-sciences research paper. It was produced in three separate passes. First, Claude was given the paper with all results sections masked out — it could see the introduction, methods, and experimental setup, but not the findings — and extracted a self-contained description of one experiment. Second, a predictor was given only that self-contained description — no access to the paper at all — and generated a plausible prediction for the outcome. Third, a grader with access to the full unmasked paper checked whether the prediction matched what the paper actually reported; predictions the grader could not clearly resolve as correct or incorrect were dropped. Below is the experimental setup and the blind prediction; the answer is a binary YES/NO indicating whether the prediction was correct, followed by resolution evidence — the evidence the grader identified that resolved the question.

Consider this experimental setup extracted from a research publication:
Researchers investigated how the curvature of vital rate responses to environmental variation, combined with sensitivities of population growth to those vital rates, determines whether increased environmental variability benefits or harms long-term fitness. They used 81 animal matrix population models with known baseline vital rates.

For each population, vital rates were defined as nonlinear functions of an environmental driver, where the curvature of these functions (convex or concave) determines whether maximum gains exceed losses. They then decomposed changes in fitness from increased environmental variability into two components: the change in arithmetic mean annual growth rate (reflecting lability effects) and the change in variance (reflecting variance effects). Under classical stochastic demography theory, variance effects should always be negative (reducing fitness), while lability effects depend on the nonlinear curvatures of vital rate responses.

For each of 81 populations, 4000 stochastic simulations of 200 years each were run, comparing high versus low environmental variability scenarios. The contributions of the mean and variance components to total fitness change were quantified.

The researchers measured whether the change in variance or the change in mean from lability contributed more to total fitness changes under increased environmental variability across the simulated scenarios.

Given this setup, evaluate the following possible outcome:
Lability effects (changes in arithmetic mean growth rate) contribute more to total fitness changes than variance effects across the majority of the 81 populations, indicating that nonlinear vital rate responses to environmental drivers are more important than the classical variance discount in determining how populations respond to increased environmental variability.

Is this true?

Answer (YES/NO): NO